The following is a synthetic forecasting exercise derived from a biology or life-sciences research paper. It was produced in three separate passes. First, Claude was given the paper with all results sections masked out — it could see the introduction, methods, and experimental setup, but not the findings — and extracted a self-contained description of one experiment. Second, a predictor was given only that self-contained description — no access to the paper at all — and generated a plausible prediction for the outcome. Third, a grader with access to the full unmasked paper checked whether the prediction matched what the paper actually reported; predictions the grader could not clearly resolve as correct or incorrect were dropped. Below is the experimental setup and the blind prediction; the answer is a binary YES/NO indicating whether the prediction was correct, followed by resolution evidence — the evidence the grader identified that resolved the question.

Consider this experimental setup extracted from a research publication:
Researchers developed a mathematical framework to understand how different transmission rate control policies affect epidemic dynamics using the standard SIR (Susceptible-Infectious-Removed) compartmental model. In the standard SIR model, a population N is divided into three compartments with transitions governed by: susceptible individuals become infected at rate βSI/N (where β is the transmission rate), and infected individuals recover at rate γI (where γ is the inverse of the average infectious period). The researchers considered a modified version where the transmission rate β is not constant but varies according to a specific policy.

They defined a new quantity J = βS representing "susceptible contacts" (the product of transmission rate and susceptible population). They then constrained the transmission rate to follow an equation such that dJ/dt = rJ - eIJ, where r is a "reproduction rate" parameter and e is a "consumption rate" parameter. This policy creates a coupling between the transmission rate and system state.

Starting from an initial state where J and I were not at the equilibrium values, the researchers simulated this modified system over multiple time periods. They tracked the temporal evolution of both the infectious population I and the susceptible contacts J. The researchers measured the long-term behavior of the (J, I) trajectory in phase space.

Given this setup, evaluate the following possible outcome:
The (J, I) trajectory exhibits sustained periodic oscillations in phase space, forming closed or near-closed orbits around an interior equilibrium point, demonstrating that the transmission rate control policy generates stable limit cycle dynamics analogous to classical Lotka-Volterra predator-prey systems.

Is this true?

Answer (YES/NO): YES